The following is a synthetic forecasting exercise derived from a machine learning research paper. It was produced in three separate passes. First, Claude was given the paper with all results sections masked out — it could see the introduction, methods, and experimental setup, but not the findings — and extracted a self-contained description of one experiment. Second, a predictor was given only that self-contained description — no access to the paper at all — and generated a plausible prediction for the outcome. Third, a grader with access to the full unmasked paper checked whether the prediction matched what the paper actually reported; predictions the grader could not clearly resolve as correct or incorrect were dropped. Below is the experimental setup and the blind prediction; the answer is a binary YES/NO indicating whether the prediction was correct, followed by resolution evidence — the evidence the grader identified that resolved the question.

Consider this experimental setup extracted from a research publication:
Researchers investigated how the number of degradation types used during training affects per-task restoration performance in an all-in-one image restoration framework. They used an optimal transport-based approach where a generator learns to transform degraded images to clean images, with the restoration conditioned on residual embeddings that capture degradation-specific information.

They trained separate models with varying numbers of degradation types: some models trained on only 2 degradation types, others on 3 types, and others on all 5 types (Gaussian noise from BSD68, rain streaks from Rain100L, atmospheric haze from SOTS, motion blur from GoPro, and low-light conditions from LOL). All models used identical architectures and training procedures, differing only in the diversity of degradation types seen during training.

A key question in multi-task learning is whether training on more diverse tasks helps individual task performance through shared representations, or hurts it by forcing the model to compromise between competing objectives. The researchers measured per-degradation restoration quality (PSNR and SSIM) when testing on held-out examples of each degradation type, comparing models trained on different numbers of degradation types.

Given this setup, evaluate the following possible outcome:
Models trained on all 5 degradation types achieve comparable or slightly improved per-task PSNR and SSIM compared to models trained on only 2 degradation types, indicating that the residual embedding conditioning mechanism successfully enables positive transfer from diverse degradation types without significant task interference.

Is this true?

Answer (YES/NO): NO